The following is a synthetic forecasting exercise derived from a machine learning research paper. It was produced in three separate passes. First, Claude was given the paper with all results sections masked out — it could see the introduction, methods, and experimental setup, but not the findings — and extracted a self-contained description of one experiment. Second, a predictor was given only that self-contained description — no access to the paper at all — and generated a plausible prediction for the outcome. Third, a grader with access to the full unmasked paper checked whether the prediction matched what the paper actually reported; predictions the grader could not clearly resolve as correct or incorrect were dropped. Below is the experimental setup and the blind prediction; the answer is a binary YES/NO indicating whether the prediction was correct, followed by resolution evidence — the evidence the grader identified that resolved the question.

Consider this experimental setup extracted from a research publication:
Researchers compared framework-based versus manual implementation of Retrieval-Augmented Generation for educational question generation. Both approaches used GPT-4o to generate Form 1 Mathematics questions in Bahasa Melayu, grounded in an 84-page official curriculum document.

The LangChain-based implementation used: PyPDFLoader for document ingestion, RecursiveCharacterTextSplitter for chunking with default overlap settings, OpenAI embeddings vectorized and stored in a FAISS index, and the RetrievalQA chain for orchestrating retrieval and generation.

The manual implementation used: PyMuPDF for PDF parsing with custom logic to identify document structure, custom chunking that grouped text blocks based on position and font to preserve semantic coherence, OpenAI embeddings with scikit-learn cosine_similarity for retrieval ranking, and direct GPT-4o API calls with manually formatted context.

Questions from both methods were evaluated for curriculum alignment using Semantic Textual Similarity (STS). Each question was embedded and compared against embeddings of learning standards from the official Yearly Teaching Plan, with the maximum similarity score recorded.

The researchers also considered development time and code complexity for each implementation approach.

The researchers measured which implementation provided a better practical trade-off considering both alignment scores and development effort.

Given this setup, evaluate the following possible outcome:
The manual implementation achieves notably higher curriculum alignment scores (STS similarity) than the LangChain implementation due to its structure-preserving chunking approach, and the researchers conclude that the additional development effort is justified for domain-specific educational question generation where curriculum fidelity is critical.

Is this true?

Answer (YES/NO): NO